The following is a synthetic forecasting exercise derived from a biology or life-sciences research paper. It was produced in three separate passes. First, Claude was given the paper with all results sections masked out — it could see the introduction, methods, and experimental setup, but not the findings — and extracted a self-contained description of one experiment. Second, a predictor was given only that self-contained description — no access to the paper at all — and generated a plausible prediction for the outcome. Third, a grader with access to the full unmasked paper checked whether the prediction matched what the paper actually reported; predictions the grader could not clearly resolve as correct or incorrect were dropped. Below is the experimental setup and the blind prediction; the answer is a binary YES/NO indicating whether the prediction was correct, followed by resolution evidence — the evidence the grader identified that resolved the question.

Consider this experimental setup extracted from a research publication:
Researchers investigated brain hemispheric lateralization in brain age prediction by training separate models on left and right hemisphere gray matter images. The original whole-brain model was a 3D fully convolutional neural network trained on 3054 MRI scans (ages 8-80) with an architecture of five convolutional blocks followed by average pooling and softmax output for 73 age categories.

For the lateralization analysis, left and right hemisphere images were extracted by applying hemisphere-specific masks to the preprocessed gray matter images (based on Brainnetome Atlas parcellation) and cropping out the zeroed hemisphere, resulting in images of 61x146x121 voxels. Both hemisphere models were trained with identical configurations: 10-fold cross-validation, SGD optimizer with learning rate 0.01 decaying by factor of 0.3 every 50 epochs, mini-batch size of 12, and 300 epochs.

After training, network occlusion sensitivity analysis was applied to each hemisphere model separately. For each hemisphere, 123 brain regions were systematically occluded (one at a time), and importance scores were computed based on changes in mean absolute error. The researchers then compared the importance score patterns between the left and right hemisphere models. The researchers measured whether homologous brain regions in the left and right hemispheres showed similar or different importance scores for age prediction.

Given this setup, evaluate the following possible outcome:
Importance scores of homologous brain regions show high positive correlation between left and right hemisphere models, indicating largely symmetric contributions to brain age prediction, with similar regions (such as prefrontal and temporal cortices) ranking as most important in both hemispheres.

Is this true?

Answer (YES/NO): NO